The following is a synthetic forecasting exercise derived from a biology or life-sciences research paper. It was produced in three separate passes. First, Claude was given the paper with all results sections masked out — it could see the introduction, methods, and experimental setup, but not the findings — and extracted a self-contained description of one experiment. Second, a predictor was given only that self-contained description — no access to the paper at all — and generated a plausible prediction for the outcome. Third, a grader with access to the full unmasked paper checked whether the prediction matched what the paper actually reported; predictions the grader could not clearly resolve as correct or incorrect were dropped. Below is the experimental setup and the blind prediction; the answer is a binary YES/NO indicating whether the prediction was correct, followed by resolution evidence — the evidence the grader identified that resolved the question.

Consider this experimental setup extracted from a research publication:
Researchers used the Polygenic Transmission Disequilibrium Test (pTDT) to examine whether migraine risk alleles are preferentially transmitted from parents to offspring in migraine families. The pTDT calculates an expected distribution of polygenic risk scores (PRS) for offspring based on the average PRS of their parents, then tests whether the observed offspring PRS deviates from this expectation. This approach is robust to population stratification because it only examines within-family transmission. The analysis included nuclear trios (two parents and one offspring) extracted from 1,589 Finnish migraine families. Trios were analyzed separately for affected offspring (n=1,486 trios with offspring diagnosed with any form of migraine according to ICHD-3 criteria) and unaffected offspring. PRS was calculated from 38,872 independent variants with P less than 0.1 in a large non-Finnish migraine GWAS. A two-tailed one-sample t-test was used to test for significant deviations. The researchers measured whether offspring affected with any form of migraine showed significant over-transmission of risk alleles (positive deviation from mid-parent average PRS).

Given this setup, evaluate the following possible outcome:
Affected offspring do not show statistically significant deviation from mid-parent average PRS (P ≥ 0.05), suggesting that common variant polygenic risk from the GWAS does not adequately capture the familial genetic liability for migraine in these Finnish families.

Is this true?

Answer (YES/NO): NO